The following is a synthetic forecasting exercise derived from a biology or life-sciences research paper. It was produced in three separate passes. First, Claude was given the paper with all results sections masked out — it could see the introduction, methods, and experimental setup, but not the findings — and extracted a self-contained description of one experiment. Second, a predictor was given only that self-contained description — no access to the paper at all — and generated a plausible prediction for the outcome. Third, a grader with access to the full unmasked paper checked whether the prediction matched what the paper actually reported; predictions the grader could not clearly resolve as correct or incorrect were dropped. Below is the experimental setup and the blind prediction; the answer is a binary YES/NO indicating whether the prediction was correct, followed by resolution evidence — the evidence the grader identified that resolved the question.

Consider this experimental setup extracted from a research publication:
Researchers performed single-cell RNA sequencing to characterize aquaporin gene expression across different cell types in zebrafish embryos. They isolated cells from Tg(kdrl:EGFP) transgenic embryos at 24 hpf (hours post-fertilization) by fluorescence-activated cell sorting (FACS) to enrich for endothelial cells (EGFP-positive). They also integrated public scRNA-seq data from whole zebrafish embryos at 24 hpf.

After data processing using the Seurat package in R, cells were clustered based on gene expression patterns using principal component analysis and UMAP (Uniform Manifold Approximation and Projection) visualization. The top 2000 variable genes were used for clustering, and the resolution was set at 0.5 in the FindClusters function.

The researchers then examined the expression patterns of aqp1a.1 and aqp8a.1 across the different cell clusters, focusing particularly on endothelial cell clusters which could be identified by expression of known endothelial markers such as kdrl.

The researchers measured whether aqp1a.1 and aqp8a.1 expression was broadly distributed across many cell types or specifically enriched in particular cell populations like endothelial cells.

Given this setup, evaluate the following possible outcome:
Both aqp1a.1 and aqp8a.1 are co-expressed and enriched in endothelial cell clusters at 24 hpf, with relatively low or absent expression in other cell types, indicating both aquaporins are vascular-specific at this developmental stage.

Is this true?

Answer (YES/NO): NO